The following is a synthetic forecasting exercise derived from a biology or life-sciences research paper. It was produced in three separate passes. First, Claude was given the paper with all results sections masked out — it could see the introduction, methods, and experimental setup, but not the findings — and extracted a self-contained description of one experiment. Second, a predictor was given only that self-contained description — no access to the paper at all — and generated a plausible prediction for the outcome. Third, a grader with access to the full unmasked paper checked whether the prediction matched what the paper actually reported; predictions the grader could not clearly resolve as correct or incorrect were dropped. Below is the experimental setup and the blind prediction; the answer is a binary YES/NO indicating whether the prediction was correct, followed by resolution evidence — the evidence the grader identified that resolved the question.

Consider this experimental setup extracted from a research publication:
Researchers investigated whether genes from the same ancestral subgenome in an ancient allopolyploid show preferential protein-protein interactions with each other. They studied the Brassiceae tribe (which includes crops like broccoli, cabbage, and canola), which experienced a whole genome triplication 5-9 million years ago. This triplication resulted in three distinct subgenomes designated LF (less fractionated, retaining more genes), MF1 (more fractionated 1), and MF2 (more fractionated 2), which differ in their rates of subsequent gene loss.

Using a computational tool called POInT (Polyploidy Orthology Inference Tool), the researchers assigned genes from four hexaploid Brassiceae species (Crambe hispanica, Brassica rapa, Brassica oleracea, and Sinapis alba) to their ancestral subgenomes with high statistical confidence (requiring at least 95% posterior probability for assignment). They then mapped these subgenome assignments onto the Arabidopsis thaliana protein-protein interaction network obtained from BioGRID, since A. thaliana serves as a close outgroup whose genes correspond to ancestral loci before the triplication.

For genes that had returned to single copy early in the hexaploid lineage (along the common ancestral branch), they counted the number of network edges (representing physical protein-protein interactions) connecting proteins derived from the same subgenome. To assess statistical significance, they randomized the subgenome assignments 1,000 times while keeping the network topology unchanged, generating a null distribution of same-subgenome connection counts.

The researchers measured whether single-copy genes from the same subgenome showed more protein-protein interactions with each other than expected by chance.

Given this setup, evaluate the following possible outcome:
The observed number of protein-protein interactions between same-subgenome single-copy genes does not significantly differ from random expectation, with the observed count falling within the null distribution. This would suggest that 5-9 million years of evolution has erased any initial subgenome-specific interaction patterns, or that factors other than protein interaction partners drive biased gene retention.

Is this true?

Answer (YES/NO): YES